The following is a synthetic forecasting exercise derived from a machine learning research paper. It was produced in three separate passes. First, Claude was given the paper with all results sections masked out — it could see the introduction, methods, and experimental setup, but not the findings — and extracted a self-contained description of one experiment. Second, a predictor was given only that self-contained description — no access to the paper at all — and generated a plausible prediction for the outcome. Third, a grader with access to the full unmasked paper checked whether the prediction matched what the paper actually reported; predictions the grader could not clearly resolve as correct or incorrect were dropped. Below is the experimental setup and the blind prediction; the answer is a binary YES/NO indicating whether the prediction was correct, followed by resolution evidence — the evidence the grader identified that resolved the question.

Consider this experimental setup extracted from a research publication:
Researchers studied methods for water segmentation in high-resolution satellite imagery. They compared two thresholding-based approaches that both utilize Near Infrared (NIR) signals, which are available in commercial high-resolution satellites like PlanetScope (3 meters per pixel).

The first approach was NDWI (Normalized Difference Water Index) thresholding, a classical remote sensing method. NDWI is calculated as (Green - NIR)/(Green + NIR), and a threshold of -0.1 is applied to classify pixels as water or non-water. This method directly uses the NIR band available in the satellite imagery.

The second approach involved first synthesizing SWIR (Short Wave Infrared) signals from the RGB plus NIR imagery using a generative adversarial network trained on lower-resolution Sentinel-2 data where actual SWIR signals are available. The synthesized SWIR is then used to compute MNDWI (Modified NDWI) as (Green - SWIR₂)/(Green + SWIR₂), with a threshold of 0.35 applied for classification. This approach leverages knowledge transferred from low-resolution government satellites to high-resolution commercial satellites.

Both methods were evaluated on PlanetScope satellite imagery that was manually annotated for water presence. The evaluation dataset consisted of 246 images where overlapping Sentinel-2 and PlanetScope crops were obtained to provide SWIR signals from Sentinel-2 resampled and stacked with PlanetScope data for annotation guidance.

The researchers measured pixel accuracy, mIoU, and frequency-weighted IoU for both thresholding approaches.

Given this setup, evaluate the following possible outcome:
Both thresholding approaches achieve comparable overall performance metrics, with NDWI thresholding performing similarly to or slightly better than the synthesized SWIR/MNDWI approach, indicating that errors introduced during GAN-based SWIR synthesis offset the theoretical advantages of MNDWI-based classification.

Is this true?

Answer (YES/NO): NO